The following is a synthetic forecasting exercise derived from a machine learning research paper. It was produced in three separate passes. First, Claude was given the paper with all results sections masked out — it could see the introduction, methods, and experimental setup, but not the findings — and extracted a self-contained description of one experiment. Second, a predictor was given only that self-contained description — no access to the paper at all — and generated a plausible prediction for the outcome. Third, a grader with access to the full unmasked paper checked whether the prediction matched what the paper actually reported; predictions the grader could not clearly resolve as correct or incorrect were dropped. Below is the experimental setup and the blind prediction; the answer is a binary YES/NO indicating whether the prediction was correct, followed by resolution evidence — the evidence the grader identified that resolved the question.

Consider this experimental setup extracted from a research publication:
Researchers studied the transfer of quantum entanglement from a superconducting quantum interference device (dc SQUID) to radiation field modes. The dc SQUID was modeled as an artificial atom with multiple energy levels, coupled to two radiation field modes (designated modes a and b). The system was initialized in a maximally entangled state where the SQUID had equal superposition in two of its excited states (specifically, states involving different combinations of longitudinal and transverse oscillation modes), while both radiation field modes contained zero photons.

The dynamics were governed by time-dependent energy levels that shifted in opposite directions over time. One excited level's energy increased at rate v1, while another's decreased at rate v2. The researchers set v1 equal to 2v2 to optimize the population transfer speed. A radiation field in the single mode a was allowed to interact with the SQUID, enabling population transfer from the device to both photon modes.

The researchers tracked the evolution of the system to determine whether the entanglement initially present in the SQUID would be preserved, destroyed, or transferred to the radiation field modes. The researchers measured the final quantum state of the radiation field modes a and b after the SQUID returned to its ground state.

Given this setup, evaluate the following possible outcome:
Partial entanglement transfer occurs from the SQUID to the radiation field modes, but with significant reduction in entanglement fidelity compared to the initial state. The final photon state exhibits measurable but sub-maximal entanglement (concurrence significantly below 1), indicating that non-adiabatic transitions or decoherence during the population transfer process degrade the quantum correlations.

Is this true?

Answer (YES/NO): NO